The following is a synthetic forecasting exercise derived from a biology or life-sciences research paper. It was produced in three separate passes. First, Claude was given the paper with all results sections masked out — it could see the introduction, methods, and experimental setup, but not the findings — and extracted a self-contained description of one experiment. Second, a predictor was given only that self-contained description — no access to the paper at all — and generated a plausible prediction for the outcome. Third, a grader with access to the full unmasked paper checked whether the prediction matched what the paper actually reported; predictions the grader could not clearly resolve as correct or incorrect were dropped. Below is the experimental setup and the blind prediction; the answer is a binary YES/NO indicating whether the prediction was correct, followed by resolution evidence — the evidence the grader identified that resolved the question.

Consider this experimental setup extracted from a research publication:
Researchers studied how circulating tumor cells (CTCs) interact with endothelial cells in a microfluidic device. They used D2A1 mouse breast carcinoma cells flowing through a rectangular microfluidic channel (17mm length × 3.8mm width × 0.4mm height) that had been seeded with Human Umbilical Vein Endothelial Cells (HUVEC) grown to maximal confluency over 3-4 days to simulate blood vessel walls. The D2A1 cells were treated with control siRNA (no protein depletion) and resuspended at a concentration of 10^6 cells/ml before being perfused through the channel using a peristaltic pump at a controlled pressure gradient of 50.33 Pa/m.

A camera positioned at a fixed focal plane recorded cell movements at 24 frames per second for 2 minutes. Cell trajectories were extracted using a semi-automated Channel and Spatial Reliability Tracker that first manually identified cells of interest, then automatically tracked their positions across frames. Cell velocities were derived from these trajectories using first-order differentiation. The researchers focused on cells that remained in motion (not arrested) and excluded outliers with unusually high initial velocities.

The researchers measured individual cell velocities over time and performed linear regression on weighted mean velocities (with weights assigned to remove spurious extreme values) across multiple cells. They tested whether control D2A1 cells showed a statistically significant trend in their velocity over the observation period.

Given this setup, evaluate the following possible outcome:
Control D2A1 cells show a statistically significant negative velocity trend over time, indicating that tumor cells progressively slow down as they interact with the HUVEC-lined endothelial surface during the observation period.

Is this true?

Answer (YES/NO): YES